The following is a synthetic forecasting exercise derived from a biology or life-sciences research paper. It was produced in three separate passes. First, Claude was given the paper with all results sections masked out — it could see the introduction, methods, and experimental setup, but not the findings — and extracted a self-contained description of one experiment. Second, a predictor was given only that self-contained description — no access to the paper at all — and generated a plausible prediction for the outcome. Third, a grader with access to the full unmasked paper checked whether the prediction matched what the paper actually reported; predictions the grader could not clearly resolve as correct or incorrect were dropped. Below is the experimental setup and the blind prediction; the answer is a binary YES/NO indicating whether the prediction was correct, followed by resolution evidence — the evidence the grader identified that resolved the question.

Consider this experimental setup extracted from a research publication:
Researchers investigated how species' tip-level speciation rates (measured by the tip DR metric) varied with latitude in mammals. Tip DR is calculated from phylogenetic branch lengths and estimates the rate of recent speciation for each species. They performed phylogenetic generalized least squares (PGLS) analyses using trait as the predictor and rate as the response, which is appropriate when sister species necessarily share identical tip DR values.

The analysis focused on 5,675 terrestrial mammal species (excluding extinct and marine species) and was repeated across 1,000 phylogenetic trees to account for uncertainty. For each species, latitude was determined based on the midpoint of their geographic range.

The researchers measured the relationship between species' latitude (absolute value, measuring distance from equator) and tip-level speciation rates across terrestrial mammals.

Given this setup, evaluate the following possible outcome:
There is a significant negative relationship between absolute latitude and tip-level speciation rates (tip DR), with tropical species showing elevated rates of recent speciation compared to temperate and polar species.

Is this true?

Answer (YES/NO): NO